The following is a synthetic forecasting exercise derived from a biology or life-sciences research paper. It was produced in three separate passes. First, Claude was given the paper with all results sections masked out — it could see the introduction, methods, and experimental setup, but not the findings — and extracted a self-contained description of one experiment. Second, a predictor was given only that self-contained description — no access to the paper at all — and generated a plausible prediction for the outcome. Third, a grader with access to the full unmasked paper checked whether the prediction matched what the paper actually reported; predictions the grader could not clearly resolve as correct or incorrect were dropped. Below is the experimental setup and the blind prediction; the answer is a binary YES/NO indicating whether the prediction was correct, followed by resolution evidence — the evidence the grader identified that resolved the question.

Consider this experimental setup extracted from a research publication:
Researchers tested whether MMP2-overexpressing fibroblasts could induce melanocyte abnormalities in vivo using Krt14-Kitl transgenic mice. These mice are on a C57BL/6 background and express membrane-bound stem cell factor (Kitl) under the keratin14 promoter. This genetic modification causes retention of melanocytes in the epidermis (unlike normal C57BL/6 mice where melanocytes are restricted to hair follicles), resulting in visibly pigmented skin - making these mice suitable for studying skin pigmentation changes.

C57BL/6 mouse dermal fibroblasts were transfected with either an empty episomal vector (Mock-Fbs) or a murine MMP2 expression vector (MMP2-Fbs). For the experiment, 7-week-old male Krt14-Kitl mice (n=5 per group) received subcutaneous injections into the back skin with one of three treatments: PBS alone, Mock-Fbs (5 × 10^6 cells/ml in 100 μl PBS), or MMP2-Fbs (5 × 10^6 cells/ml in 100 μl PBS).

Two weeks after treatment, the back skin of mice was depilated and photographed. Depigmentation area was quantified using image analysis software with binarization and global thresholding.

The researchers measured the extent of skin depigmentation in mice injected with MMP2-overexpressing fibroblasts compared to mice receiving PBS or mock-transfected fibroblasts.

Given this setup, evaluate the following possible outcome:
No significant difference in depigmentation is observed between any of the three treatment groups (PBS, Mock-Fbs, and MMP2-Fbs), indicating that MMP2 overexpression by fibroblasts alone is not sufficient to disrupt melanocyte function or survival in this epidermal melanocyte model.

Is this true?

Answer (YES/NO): NO